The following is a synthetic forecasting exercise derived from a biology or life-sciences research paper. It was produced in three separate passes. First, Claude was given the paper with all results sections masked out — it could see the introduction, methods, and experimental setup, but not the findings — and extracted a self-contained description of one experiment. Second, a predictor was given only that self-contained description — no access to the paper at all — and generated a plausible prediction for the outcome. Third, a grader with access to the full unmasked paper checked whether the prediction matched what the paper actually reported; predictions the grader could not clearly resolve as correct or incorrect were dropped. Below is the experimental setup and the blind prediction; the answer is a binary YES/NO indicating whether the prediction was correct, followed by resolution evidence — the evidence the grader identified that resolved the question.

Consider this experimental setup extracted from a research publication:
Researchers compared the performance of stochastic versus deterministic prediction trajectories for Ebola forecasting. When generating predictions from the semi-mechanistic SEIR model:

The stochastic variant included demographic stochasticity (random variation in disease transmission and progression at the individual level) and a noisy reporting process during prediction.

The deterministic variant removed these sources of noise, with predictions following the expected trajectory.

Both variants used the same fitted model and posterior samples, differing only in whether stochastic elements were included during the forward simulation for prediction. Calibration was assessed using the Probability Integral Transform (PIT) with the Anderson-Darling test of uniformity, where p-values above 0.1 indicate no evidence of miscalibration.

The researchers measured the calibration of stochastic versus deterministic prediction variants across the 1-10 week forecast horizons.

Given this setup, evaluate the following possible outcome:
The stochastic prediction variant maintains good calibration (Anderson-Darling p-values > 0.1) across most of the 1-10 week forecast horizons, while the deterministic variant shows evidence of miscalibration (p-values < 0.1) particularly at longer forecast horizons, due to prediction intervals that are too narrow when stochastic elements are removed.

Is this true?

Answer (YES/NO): NO